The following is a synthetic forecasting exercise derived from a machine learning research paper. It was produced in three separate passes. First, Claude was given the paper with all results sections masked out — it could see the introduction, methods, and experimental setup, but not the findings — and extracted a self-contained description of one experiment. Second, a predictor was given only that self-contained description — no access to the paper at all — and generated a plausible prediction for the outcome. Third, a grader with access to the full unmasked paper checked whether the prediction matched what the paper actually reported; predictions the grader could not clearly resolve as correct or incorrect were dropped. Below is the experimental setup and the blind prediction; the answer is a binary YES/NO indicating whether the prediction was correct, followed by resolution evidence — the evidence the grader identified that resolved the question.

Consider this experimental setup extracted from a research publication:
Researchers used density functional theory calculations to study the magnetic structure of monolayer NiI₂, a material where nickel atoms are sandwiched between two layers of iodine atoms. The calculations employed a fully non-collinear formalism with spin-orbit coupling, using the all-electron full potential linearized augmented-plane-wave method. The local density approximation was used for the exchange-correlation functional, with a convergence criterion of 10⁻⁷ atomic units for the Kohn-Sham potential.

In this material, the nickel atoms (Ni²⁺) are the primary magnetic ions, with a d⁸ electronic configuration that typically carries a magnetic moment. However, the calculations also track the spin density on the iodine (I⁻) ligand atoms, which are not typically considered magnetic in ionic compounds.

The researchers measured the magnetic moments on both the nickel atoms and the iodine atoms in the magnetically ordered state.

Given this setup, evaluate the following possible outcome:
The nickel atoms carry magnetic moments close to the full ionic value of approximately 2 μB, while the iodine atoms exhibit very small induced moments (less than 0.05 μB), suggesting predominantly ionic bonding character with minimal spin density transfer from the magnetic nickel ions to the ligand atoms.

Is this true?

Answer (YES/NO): NO